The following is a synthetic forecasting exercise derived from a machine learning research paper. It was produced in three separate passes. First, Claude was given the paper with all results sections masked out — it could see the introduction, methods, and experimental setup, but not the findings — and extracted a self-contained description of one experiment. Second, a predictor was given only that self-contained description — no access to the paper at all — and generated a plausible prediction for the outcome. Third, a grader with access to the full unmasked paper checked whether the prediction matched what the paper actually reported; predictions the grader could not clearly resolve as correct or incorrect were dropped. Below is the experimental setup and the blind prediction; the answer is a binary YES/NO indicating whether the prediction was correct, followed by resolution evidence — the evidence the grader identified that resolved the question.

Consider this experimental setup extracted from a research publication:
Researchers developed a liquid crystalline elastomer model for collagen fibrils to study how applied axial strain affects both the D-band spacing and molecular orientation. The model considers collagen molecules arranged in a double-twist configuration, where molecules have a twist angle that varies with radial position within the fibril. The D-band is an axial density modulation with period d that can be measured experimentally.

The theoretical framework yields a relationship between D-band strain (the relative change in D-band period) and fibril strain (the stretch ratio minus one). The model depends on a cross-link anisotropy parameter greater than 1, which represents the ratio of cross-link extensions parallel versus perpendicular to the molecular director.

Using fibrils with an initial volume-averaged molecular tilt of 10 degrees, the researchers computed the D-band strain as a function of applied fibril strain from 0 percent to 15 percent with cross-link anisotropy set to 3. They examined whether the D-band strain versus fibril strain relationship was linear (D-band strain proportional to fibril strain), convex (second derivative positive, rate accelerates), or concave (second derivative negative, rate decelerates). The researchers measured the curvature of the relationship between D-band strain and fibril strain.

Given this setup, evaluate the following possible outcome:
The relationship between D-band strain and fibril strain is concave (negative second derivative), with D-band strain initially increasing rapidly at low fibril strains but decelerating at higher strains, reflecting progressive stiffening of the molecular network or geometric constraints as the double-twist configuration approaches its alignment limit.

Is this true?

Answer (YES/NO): YES